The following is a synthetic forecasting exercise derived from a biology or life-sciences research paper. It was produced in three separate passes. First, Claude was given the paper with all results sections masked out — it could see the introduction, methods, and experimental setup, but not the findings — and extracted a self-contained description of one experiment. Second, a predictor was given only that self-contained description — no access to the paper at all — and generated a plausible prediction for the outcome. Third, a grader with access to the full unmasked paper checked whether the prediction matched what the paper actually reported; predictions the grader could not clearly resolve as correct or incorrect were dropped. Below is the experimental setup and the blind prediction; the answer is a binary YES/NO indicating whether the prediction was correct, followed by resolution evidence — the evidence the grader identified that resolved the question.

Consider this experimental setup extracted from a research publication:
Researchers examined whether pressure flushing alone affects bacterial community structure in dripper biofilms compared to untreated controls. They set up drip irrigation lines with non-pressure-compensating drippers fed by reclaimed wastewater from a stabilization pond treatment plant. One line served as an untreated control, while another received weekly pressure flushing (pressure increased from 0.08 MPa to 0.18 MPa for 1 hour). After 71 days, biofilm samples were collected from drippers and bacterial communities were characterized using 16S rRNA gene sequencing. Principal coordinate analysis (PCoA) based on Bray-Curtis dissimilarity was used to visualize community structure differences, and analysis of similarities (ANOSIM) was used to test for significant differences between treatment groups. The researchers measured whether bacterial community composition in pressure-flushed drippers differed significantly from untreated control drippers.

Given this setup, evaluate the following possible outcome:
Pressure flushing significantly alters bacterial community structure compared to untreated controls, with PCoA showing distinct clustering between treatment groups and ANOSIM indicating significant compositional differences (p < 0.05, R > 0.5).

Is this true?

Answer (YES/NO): NO